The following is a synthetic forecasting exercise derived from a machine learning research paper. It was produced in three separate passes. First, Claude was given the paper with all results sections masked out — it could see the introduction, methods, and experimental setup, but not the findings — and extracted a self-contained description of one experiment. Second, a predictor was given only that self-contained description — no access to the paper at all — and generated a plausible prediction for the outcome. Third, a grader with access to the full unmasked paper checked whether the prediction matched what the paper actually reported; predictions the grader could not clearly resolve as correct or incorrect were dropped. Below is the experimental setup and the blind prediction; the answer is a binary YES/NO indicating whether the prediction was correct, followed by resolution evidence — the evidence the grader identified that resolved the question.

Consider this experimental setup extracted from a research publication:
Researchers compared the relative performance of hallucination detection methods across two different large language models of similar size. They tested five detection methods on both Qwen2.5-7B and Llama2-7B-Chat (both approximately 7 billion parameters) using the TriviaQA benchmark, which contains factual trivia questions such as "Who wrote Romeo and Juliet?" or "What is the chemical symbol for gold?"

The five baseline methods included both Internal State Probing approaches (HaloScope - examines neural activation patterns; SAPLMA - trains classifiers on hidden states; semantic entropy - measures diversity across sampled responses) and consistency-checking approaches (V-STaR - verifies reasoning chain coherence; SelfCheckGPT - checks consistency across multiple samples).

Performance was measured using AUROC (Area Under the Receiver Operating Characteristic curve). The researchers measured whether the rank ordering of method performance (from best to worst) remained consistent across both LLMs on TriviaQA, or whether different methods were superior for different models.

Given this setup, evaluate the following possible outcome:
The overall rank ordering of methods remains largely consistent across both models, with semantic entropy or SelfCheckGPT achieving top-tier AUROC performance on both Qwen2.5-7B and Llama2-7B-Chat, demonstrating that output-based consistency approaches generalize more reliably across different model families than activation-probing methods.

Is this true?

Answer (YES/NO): NO